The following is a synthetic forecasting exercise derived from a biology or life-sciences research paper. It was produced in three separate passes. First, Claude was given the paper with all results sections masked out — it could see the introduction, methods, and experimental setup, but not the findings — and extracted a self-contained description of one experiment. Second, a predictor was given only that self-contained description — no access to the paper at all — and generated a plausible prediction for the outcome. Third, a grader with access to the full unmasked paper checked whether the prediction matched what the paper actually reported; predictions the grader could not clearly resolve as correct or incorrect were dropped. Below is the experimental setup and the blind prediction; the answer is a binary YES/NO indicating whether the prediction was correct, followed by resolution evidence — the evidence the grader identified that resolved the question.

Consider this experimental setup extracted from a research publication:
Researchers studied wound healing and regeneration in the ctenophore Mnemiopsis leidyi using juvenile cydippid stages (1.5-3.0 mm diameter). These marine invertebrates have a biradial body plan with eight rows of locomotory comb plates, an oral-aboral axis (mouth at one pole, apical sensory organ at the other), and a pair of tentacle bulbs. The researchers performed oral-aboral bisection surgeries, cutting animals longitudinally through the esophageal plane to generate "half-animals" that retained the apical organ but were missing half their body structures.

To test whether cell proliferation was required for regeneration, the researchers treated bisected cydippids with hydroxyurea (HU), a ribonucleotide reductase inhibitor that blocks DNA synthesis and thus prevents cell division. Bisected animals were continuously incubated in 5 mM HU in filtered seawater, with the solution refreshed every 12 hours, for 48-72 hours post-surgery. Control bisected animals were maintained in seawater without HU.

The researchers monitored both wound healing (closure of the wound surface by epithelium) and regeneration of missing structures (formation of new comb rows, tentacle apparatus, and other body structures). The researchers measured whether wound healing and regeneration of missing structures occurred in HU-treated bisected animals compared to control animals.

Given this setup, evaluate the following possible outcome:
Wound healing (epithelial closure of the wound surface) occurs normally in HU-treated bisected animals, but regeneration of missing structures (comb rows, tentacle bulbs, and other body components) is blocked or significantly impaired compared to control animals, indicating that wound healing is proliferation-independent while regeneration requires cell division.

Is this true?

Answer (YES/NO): YES